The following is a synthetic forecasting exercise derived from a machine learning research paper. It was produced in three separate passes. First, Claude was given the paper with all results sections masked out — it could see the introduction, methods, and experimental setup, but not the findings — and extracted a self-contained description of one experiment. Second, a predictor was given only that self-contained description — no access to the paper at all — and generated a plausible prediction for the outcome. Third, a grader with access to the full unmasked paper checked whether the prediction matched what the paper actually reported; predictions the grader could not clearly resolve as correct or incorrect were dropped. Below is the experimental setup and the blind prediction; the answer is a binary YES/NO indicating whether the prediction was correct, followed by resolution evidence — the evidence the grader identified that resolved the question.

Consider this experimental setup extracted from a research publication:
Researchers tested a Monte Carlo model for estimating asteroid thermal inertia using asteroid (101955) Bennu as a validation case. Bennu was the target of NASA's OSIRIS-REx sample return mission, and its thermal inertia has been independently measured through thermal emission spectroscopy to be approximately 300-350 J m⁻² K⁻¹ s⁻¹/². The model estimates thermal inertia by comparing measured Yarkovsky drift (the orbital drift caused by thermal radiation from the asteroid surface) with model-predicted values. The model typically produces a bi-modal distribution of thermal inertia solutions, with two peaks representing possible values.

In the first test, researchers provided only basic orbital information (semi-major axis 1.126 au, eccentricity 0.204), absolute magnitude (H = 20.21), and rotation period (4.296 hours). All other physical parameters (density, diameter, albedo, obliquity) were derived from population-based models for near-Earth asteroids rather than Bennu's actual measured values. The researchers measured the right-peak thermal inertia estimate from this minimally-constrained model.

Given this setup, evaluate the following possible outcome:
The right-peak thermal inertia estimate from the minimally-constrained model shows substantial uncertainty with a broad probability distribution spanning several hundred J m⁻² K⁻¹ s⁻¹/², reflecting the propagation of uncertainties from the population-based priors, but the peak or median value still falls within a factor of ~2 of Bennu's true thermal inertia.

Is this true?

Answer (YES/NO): YES